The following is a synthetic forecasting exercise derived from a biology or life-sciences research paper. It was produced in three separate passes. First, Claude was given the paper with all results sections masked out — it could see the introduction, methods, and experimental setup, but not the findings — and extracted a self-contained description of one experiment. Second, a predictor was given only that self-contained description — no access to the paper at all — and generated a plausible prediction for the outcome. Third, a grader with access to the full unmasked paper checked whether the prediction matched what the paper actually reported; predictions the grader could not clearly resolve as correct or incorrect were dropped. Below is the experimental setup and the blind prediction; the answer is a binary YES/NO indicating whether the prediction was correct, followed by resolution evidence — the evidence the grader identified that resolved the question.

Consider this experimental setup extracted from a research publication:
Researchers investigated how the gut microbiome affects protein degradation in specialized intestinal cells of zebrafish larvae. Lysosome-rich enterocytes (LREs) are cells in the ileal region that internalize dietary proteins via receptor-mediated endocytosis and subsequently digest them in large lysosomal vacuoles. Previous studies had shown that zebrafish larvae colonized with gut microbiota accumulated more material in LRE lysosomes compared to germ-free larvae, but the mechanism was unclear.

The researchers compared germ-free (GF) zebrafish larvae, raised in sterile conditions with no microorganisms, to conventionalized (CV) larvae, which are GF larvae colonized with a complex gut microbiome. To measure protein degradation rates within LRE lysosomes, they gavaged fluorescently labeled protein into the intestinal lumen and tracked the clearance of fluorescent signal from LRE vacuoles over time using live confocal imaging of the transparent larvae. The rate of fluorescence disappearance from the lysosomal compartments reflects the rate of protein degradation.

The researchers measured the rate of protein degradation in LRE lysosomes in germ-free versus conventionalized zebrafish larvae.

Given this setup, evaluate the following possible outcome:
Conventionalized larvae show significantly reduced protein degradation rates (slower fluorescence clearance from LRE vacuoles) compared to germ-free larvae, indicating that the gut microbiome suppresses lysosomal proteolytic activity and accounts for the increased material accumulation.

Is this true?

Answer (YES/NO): YES